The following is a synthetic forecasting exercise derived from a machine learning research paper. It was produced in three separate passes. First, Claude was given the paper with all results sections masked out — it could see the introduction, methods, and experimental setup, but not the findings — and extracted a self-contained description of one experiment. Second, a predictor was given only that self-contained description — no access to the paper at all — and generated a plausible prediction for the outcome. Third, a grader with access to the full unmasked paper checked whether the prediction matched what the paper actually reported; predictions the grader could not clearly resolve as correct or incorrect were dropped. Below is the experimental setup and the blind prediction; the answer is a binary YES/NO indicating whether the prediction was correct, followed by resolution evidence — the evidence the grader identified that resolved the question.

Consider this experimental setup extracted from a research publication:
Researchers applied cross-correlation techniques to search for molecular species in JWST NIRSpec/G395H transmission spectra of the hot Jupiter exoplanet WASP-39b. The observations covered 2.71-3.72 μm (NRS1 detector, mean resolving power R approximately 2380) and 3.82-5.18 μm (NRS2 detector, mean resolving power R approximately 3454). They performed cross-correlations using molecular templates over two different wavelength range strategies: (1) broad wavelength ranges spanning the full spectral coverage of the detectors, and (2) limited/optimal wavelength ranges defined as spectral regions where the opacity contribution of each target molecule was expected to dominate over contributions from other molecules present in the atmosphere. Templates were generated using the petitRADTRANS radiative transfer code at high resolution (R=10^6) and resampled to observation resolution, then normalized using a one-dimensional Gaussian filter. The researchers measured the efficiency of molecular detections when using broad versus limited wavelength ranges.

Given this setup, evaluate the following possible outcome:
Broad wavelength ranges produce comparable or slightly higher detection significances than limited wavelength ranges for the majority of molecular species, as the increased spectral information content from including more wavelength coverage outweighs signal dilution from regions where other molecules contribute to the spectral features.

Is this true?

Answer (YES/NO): NO